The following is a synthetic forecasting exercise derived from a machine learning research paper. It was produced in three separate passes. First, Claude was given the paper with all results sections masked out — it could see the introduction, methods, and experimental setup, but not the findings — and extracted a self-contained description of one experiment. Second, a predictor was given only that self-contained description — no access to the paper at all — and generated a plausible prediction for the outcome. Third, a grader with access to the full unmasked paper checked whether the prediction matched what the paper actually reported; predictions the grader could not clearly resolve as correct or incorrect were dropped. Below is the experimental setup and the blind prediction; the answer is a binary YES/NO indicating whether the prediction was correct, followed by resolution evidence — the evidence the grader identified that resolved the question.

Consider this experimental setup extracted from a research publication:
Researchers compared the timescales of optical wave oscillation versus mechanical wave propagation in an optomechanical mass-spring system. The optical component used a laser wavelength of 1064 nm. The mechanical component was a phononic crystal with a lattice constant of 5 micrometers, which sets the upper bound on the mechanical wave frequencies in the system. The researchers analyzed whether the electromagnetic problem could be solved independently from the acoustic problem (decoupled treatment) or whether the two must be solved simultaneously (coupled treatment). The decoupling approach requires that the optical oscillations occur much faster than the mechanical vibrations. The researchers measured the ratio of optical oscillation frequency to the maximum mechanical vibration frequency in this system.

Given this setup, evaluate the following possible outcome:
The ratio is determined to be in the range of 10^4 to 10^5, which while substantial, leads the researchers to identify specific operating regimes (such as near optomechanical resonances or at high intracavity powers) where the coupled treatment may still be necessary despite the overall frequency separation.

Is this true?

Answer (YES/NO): NO